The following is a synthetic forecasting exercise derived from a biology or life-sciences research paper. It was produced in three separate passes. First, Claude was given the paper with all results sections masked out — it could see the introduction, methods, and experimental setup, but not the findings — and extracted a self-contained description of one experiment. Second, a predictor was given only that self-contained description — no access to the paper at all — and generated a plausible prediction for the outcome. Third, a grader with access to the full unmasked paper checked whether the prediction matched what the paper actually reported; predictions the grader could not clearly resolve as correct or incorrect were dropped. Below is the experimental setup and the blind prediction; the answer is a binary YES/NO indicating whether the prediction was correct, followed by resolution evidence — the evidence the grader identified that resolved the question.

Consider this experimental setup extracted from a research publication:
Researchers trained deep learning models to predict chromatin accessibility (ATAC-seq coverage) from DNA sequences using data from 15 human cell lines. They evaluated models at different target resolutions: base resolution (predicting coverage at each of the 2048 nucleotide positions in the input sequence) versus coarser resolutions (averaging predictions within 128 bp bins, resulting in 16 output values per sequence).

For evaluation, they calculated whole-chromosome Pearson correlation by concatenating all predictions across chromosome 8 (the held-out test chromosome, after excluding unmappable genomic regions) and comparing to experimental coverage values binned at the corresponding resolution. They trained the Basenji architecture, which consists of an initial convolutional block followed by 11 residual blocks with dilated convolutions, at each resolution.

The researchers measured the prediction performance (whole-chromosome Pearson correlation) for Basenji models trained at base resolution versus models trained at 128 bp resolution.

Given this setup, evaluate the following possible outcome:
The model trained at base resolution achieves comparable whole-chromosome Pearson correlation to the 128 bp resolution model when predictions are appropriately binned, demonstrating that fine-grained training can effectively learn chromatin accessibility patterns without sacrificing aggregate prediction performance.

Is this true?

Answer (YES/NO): NO